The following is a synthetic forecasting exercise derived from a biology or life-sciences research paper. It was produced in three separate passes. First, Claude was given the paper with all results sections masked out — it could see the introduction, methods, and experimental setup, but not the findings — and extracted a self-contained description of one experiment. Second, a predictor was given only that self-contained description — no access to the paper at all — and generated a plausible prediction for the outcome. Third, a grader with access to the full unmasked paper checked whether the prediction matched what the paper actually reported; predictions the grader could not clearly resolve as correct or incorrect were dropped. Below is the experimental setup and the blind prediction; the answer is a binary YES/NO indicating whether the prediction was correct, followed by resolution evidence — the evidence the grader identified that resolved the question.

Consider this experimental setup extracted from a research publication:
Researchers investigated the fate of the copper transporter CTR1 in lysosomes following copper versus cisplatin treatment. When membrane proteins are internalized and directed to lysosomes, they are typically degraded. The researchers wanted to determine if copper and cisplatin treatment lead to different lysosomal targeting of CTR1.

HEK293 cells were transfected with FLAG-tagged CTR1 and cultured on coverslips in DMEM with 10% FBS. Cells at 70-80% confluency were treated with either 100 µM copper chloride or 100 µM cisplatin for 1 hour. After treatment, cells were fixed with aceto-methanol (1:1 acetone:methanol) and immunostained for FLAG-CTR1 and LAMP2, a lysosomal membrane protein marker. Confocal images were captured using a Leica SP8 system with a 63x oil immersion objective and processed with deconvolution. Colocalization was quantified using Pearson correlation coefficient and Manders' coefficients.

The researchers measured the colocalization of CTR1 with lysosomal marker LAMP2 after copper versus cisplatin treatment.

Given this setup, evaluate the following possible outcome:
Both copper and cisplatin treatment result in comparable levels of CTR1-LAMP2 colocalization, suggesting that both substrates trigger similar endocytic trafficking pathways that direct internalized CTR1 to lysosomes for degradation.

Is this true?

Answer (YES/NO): NO